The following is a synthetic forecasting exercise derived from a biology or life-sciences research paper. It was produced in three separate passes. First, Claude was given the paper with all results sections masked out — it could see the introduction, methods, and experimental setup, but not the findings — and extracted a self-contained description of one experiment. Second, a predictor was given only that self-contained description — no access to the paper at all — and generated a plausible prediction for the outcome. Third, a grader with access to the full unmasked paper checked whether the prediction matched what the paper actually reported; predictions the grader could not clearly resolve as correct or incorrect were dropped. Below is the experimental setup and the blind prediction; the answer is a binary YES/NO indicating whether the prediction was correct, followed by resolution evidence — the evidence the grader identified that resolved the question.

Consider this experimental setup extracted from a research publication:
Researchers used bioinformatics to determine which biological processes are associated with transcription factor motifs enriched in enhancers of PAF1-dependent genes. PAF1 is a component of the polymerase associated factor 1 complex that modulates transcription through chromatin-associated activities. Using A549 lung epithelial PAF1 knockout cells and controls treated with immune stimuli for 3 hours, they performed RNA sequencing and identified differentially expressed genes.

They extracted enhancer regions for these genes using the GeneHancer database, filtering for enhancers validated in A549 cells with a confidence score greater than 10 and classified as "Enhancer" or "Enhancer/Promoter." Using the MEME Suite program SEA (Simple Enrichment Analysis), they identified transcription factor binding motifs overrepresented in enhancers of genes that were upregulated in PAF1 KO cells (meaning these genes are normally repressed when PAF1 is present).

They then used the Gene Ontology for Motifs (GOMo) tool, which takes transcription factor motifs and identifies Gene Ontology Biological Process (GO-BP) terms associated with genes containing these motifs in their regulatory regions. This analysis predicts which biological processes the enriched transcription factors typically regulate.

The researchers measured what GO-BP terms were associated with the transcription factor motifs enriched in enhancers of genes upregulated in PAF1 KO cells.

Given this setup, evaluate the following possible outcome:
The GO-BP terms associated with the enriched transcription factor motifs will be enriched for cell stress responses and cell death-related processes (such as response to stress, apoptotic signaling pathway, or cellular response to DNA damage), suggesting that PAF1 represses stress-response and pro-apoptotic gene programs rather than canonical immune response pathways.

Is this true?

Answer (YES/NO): NO